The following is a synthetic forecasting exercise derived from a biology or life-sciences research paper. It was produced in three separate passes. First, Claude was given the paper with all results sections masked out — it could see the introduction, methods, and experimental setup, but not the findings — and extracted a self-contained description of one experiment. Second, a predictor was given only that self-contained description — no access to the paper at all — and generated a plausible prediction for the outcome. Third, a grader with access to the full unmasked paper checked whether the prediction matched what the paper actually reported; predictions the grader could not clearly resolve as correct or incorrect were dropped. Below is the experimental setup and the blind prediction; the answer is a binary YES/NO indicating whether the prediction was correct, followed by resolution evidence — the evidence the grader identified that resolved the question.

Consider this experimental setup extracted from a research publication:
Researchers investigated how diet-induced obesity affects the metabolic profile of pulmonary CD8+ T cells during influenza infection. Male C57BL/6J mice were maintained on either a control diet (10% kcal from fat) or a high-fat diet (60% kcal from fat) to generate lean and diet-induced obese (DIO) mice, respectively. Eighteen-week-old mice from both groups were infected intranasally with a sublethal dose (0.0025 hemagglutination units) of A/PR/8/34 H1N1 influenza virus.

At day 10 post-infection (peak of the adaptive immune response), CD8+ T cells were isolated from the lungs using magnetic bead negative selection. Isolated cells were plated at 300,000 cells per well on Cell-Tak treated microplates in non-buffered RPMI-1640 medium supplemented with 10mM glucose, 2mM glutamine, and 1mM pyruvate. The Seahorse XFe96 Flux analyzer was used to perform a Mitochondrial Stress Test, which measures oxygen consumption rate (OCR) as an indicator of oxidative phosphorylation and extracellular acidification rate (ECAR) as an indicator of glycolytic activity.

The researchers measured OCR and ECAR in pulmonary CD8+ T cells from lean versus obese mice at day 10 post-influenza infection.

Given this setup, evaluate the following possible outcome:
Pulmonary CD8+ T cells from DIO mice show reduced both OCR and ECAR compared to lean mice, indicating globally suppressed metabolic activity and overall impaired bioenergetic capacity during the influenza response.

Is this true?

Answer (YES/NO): YES